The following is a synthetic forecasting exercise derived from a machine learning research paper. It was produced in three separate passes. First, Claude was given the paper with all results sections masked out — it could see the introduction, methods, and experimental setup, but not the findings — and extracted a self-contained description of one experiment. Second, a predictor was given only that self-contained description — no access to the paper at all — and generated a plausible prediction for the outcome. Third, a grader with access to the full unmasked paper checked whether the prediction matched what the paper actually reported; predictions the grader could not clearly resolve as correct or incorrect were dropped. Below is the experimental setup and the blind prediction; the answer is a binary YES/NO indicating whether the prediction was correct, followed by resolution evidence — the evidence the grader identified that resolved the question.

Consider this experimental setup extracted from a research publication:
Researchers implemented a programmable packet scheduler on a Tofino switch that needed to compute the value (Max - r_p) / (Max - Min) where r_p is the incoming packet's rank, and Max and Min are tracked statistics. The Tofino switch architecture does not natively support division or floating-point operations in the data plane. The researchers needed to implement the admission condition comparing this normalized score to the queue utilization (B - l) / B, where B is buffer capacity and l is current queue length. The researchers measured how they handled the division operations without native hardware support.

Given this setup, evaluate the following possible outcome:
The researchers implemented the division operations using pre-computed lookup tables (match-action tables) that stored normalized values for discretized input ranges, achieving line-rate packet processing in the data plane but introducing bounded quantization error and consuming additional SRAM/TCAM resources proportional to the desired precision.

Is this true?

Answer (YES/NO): NO